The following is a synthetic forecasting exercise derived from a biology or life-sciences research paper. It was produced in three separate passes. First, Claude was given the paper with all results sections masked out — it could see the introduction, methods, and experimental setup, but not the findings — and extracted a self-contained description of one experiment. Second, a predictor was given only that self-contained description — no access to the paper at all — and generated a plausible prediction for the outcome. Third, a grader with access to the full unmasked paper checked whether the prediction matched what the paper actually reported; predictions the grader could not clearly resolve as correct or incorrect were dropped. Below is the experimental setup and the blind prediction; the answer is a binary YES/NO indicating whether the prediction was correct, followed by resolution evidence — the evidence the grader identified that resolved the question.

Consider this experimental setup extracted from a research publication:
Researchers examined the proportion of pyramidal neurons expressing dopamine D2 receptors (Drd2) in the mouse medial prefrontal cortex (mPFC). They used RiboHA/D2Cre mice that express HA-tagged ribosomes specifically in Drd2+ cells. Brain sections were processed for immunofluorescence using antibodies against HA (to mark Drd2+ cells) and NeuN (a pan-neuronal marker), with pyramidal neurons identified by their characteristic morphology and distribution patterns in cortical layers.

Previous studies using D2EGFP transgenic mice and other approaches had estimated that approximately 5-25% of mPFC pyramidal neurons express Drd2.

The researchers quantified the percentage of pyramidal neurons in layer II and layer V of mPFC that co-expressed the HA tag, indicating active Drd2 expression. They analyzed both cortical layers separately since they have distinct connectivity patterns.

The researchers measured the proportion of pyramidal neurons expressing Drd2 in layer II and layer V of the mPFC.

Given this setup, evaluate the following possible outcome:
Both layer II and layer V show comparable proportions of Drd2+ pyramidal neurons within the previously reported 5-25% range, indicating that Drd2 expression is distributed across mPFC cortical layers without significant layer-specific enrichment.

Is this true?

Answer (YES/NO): NO